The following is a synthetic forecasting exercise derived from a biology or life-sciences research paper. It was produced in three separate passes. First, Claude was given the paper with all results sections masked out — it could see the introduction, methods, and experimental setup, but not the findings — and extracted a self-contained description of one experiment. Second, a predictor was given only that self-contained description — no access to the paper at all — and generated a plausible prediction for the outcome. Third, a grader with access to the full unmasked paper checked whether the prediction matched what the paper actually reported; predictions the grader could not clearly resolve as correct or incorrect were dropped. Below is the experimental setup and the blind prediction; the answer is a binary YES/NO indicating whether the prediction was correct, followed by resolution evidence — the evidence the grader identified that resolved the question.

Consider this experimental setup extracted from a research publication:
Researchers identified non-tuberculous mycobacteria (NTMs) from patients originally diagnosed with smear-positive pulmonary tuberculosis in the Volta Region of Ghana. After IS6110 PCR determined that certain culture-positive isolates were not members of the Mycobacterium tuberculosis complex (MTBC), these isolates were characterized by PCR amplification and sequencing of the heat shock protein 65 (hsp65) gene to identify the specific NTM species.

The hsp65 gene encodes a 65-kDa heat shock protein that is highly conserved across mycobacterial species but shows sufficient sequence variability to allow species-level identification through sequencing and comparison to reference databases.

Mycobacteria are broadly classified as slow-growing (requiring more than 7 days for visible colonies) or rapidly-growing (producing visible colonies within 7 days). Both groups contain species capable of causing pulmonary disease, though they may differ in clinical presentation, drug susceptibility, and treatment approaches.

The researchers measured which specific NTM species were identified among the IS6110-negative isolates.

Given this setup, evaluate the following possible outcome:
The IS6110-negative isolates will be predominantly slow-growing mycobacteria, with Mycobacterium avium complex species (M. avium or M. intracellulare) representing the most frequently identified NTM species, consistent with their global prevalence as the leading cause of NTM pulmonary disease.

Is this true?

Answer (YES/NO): NO